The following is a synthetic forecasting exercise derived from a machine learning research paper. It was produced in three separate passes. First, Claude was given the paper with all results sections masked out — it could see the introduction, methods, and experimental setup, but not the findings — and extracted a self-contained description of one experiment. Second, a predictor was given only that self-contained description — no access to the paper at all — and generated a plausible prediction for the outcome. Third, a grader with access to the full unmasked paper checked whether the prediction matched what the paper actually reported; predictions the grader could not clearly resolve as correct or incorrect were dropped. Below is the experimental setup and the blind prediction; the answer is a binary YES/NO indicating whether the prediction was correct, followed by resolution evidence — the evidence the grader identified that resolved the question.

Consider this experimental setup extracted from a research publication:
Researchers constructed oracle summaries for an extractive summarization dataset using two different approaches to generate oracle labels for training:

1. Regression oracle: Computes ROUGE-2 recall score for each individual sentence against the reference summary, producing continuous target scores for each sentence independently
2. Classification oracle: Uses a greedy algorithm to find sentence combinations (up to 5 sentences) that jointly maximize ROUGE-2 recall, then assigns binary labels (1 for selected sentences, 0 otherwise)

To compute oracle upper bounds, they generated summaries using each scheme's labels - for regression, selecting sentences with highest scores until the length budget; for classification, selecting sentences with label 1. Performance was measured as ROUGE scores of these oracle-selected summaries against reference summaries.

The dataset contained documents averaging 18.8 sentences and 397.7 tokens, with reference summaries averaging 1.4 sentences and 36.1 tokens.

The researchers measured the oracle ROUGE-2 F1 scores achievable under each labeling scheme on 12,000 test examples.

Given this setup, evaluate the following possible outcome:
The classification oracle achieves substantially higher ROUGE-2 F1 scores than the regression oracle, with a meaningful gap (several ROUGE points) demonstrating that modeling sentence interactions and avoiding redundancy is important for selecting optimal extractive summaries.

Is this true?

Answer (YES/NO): NO